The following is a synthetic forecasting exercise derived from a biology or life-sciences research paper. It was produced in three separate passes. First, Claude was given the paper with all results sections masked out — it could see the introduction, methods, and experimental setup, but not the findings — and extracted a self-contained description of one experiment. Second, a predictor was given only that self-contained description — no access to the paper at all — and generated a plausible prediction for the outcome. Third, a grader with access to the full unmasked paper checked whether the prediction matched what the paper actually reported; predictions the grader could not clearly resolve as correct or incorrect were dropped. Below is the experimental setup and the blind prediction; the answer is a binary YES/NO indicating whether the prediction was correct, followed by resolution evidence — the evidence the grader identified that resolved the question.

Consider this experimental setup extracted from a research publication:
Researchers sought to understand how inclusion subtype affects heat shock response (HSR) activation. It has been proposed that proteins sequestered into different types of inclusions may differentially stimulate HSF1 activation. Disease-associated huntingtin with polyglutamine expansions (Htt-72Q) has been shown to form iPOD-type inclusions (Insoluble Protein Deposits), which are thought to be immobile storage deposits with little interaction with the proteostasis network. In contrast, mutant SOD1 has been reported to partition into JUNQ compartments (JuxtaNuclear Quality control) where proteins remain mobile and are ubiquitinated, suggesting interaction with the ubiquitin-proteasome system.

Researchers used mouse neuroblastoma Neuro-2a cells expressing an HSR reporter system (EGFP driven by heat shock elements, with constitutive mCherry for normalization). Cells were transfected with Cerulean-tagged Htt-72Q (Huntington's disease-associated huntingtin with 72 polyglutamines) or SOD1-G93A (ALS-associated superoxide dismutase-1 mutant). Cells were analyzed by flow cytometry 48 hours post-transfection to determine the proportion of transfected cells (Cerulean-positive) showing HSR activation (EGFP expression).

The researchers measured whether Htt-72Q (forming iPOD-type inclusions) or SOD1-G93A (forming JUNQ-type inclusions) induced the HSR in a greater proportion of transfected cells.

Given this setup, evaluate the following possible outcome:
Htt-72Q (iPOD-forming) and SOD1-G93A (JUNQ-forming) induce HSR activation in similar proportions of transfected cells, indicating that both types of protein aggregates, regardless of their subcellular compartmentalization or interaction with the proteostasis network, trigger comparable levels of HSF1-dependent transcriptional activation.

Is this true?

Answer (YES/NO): NO